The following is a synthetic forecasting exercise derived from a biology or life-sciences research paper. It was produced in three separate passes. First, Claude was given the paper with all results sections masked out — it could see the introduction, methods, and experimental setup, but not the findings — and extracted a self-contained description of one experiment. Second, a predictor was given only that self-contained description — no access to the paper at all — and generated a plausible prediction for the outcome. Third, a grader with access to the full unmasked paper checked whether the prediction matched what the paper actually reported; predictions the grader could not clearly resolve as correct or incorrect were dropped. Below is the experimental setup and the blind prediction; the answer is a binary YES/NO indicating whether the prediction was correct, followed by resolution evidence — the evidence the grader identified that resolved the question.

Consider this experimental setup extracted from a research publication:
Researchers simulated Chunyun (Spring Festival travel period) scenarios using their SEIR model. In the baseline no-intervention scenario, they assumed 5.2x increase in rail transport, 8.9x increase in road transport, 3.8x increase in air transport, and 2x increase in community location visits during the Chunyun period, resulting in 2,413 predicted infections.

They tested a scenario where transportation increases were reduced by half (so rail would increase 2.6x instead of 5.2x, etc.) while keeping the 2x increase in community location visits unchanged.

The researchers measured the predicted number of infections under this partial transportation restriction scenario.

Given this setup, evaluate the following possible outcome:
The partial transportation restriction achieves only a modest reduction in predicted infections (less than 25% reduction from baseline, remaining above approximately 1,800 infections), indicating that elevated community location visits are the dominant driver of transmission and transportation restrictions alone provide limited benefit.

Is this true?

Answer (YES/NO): NO